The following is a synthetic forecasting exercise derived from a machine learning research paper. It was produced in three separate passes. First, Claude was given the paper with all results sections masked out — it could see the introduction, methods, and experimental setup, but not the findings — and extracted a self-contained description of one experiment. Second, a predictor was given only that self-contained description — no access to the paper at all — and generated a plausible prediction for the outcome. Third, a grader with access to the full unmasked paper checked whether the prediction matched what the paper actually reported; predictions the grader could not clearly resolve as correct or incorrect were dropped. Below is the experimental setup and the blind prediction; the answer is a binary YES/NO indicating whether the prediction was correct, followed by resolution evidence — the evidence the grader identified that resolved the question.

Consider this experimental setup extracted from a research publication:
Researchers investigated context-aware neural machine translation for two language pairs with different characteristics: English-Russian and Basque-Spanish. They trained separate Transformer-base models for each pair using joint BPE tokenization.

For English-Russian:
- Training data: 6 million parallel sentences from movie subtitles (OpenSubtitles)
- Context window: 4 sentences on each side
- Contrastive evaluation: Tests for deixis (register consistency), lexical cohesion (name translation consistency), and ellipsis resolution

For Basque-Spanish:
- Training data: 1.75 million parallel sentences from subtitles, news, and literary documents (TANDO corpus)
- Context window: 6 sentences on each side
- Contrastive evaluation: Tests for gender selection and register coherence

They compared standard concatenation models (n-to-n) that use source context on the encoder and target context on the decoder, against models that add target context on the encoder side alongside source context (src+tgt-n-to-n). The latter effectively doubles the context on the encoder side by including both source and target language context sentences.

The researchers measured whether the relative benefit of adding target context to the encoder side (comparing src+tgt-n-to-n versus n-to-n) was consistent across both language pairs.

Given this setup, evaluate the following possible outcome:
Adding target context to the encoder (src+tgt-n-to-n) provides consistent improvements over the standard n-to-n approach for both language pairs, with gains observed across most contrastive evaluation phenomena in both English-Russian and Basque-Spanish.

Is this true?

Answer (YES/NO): YES